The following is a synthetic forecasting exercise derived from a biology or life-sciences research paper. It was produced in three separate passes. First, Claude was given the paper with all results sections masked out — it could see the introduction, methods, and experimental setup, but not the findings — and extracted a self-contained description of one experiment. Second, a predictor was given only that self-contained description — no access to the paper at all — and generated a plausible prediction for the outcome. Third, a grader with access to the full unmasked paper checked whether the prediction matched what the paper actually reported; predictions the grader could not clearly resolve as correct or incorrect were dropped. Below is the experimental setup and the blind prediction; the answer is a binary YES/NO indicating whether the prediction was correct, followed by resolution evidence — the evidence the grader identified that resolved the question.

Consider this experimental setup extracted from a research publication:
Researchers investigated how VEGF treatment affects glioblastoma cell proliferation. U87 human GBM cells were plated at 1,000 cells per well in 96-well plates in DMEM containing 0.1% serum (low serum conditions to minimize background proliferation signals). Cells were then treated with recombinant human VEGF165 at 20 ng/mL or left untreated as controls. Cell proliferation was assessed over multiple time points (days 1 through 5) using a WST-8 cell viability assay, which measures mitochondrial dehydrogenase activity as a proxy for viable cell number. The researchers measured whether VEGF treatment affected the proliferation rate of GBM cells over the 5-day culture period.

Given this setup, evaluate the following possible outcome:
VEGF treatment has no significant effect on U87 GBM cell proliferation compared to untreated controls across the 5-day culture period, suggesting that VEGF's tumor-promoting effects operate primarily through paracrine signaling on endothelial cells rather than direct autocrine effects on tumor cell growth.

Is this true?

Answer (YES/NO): NO